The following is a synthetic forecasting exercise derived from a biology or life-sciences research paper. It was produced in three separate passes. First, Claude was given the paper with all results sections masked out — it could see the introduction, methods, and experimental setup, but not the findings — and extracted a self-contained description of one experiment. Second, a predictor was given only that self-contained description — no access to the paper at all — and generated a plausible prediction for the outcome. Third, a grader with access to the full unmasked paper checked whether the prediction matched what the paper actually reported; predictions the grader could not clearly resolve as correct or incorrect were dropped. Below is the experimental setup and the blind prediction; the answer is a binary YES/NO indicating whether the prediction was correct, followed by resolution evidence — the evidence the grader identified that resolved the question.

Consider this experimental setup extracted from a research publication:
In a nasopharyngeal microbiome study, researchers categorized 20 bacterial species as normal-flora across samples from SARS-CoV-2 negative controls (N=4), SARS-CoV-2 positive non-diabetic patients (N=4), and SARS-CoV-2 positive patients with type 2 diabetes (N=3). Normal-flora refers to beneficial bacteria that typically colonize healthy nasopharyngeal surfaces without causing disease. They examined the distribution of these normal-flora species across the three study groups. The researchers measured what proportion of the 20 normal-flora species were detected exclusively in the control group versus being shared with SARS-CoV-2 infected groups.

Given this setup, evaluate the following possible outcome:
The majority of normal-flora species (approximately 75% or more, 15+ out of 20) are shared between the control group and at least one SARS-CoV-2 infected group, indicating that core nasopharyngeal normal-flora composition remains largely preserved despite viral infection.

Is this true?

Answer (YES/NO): NO